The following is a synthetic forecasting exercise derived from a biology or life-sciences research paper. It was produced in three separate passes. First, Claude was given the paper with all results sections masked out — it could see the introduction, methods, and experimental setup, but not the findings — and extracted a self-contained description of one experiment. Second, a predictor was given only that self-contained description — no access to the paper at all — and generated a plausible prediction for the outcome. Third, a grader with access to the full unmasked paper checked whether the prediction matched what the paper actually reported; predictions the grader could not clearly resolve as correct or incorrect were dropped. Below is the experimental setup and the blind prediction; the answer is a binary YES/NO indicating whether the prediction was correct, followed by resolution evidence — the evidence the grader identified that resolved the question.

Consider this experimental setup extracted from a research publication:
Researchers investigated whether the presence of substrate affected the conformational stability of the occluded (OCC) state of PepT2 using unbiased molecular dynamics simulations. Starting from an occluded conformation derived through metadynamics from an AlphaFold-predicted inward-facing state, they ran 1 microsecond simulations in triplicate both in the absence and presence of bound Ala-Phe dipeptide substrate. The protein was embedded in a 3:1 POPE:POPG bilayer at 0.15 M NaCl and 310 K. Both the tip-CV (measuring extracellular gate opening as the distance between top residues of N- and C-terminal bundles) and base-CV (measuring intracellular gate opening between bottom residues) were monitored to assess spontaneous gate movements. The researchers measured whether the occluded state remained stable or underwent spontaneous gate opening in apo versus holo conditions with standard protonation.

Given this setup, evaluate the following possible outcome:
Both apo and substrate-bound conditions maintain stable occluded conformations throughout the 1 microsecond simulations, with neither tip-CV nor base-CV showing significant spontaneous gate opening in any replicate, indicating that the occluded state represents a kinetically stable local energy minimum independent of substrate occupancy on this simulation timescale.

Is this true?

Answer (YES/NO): NO